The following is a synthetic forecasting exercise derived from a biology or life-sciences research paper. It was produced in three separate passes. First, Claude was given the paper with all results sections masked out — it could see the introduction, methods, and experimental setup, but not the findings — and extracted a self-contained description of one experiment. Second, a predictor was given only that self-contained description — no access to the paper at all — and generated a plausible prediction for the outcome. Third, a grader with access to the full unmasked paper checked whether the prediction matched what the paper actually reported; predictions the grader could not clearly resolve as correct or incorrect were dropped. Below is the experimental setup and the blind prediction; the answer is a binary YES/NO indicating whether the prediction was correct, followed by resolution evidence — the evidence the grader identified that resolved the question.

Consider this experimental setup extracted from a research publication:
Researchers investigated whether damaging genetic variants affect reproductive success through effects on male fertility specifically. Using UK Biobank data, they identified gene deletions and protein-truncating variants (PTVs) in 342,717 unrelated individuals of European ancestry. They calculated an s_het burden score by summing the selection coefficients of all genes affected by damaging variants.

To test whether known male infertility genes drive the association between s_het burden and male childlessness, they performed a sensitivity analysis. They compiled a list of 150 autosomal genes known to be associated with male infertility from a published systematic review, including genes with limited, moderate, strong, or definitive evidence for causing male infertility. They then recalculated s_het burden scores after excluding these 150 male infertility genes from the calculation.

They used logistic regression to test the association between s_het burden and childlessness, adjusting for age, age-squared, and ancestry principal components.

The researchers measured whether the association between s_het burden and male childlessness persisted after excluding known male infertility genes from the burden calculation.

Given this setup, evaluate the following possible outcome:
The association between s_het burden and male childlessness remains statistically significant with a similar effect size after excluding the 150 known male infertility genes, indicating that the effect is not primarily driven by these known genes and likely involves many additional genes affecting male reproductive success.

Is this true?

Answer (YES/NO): YES